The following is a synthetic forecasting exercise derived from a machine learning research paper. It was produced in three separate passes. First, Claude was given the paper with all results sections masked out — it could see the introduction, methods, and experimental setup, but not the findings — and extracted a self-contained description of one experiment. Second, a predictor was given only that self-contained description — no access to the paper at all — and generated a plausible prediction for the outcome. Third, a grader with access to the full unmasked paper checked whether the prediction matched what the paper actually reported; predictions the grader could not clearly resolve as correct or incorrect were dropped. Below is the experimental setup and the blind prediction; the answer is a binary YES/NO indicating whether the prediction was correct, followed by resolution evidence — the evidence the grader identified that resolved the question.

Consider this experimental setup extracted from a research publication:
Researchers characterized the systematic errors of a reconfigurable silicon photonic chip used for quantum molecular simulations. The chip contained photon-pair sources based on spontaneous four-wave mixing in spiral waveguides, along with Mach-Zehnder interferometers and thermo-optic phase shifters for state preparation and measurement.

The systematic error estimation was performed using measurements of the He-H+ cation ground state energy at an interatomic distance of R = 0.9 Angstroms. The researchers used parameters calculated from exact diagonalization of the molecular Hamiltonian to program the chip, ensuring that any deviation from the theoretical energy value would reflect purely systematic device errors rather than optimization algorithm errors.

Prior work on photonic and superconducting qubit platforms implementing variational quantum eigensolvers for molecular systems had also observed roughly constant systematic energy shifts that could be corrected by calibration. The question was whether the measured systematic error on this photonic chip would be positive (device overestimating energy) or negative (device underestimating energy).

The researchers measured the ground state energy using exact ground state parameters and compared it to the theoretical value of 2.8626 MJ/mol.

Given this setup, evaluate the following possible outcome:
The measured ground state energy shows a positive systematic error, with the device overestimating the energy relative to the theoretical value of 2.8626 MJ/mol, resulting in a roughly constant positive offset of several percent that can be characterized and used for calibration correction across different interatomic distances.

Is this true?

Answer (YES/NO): NO